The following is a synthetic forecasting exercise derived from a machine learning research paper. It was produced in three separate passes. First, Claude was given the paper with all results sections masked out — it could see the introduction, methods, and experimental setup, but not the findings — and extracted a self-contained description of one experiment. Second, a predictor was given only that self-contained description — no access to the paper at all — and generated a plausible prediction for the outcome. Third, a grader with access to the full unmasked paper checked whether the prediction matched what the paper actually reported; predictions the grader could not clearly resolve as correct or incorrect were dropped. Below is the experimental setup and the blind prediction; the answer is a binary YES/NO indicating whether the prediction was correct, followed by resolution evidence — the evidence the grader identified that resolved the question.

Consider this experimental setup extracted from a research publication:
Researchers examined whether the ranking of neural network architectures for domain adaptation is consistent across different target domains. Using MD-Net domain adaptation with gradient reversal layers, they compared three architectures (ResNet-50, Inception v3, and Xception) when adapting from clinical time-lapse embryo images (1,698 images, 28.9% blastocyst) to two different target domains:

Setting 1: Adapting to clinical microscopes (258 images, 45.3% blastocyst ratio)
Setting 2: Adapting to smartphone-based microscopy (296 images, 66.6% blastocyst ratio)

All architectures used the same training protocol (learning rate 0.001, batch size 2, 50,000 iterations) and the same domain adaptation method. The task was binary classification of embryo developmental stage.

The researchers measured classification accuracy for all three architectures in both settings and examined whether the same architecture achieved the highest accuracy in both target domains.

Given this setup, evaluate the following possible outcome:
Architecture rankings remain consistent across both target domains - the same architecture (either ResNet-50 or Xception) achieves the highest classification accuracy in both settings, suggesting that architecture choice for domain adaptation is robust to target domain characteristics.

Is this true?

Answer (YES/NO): YES